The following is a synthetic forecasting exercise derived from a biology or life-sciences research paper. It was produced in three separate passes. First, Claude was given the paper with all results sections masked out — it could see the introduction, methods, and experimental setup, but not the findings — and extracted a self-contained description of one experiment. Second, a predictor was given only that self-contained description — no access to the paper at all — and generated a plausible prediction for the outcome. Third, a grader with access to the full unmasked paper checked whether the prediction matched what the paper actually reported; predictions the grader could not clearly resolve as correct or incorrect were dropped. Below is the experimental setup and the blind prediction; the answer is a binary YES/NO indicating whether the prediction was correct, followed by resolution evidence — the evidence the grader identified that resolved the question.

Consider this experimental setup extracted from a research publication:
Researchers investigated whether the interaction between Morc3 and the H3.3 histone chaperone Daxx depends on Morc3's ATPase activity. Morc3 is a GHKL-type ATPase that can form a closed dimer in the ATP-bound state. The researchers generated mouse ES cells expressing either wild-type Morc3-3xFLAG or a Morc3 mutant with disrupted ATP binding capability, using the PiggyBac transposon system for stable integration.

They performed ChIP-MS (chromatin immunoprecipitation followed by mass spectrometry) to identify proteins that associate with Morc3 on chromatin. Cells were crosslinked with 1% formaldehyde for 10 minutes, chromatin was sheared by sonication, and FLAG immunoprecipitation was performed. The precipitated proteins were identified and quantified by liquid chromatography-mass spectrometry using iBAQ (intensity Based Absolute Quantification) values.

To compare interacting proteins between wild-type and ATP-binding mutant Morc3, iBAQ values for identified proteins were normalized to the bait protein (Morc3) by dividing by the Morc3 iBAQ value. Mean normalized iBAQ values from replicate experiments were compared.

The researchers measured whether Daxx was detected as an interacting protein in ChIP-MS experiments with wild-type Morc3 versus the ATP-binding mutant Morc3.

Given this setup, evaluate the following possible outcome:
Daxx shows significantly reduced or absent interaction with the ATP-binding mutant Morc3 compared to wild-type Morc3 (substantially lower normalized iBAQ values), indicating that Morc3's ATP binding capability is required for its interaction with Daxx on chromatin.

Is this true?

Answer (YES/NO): YES